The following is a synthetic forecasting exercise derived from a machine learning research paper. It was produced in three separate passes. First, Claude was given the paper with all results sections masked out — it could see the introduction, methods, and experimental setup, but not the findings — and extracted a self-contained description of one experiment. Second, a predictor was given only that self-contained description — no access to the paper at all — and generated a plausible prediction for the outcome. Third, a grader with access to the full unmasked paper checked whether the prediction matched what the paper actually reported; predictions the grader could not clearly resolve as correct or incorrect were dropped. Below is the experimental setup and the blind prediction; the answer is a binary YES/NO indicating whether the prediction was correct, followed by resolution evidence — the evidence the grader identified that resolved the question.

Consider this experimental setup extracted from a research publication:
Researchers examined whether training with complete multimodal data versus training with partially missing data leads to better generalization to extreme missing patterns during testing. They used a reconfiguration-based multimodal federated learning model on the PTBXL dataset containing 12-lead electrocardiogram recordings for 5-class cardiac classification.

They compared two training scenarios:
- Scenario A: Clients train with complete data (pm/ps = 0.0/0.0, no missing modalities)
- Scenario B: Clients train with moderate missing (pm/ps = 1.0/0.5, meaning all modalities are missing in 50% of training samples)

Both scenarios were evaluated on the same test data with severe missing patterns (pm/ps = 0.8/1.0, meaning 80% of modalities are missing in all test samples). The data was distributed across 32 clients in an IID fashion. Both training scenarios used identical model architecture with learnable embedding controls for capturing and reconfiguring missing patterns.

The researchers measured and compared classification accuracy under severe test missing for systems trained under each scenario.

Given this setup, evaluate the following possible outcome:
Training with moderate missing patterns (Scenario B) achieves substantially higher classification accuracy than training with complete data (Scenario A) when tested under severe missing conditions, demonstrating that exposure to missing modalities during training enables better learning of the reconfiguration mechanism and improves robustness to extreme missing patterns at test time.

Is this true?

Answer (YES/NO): NO